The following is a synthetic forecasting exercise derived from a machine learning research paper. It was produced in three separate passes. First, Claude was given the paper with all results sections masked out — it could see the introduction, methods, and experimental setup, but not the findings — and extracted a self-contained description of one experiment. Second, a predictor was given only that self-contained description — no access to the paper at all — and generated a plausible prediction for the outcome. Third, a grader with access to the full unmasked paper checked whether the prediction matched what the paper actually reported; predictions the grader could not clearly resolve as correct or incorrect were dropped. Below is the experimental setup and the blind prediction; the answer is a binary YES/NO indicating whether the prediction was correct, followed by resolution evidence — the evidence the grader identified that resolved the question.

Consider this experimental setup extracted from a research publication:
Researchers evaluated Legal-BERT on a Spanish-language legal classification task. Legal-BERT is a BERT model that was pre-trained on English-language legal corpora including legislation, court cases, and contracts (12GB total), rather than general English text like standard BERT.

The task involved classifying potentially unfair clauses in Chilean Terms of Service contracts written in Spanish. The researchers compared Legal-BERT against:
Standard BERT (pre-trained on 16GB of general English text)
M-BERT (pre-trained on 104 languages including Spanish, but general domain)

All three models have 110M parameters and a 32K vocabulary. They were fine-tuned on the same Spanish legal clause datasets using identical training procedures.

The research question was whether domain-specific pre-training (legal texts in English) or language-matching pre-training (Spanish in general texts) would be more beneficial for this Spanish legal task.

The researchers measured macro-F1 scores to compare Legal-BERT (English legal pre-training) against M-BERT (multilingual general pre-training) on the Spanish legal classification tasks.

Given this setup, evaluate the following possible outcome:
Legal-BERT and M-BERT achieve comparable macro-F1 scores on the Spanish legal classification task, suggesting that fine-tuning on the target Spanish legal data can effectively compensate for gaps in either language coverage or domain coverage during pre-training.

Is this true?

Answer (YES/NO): NO